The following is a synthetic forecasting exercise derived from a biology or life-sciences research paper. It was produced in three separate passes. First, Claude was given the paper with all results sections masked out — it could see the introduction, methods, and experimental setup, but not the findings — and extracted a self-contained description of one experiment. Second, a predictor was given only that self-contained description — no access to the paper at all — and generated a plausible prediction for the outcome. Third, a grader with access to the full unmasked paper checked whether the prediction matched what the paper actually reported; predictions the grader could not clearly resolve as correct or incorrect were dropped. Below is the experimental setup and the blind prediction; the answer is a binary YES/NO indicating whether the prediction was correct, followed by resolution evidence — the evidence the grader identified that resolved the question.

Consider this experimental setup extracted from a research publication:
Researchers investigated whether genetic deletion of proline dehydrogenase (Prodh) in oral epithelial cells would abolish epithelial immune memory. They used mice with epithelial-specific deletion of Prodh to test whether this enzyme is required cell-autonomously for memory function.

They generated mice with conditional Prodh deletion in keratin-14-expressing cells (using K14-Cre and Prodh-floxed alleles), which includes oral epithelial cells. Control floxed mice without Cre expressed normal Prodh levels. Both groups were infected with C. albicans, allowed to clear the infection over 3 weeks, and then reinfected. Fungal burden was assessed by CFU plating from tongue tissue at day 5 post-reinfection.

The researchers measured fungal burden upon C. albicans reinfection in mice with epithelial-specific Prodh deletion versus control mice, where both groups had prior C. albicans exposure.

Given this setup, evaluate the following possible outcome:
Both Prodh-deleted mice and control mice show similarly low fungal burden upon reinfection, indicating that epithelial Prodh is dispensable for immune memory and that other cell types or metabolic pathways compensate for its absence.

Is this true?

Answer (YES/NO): NO